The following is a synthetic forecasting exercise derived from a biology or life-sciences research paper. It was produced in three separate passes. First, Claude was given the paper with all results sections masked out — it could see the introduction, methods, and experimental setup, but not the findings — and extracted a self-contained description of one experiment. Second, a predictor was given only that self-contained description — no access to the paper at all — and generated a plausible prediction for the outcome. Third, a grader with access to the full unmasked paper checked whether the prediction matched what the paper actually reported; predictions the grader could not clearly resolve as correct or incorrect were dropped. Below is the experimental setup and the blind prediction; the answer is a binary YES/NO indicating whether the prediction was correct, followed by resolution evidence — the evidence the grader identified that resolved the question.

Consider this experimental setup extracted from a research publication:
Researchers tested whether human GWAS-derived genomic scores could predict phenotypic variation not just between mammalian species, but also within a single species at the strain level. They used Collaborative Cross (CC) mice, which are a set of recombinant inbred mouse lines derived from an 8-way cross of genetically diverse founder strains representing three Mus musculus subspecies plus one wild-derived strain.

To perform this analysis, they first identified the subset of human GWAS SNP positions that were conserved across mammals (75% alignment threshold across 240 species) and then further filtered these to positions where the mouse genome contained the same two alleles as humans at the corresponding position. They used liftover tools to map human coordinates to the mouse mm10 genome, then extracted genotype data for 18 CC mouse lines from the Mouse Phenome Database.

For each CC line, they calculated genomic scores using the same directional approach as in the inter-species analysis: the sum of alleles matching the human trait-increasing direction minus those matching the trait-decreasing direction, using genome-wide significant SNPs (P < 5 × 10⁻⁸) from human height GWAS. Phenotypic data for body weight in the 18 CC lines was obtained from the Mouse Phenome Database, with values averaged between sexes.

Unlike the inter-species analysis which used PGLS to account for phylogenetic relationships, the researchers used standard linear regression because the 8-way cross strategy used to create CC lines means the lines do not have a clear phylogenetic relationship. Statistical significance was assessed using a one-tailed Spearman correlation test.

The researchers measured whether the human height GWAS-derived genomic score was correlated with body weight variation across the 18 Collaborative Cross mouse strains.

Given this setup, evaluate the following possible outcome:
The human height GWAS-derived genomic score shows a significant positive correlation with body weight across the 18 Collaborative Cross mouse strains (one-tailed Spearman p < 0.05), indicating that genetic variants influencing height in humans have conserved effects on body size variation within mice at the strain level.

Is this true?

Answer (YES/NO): YES